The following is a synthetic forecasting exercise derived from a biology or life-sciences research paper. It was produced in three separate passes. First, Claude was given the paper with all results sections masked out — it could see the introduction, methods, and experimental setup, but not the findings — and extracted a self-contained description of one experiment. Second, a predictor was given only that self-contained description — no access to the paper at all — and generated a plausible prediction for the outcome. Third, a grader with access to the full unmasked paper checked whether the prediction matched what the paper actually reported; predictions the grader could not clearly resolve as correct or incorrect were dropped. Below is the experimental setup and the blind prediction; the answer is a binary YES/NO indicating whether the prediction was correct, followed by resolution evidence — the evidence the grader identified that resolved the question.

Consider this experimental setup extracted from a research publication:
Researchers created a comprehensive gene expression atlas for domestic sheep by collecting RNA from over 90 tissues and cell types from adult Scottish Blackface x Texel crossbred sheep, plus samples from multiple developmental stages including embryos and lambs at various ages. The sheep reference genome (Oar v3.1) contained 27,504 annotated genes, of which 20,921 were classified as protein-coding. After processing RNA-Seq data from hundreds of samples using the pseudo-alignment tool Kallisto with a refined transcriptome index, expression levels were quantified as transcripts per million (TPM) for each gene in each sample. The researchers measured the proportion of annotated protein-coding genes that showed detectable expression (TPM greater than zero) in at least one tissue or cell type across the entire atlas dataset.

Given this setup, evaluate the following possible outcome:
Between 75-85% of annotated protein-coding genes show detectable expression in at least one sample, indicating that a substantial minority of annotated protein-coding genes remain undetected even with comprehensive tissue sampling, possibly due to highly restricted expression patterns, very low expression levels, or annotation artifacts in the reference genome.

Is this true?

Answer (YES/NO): NO